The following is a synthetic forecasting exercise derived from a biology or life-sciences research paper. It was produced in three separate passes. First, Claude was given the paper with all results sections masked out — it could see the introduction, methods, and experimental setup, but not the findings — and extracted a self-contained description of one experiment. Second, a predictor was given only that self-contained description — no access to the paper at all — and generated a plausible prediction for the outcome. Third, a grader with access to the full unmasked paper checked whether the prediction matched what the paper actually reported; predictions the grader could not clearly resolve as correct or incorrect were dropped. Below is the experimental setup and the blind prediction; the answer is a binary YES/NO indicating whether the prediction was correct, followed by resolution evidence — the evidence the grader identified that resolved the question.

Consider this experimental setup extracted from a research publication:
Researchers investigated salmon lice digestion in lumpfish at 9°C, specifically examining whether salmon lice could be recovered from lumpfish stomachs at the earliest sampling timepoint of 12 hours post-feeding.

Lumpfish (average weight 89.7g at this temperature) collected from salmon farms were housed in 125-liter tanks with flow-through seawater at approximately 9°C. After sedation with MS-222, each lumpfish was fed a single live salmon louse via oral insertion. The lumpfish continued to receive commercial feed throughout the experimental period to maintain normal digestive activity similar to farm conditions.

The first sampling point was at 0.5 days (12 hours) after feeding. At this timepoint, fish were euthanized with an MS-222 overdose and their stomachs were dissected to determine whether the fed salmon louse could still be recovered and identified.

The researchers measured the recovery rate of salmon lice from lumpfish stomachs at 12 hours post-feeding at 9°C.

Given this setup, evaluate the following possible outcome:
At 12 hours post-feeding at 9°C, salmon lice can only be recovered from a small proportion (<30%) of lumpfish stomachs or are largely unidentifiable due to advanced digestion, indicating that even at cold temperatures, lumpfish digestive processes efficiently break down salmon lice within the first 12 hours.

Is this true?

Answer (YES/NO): NO